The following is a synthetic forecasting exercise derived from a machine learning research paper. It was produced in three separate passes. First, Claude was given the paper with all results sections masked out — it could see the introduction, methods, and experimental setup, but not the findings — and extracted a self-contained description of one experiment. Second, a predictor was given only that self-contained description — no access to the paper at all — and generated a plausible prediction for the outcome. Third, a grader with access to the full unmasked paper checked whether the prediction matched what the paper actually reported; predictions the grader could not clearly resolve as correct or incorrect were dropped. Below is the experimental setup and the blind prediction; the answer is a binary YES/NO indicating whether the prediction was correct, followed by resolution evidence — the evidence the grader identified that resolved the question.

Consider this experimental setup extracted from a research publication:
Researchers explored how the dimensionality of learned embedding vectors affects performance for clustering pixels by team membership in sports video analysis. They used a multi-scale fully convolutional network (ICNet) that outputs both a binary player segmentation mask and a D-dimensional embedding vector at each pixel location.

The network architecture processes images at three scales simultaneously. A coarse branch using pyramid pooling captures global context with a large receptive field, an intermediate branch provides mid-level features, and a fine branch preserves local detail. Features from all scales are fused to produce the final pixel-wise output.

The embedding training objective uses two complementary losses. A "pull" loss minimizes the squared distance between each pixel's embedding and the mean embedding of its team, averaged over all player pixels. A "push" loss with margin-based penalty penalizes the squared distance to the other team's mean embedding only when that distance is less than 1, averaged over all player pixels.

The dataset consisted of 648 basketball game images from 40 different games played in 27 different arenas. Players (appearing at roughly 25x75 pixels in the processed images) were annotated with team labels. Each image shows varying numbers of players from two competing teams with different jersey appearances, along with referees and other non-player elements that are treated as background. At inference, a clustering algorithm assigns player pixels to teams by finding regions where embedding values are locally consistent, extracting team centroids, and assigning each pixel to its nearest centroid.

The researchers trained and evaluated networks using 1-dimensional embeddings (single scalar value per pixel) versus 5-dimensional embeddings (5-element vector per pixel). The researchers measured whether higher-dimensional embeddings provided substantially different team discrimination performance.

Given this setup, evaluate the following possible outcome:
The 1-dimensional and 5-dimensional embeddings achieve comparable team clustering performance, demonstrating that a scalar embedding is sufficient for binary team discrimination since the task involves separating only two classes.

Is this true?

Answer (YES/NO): YES